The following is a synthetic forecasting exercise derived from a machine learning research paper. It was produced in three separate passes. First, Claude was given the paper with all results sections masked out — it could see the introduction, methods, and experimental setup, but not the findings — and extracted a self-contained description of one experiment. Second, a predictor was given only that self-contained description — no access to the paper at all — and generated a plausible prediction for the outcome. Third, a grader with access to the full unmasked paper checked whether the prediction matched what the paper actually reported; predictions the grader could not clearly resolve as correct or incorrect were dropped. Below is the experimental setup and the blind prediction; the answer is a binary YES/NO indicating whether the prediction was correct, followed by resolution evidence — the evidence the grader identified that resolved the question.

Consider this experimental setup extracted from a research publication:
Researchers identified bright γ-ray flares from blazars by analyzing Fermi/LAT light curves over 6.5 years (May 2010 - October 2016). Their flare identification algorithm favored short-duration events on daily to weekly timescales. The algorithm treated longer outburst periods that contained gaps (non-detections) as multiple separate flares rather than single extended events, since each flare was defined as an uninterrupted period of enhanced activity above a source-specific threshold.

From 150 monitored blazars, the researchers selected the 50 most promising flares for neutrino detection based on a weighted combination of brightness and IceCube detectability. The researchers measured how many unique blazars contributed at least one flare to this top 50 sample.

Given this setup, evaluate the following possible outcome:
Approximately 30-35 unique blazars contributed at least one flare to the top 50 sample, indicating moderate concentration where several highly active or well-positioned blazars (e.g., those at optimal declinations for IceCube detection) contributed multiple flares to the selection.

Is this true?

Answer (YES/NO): NO